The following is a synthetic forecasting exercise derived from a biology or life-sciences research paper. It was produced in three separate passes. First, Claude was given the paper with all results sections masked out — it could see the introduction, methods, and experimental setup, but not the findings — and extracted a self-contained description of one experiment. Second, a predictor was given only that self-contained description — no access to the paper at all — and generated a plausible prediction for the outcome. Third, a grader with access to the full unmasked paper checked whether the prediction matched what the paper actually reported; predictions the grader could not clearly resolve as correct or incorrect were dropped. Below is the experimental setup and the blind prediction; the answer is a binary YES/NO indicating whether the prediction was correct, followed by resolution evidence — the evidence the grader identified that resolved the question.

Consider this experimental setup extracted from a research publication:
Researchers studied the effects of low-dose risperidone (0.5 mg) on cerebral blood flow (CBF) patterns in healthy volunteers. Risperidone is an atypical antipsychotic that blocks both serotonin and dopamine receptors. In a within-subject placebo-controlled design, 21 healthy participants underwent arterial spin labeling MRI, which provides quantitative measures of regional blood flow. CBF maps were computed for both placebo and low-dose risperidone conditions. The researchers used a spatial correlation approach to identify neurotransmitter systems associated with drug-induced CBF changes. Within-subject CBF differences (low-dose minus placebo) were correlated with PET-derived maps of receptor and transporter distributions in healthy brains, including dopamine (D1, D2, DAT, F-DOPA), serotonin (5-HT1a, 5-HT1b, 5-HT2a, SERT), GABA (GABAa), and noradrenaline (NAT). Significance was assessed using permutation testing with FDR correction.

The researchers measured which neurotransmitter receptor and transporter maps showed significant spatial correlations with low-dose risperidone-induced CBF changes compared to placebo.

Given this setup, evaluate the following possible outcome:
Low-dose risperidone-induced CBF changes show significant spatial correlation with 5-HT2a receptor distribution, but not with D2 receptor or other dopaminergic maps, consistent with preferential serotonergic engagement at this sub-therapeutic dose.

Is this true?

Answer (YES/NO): NO